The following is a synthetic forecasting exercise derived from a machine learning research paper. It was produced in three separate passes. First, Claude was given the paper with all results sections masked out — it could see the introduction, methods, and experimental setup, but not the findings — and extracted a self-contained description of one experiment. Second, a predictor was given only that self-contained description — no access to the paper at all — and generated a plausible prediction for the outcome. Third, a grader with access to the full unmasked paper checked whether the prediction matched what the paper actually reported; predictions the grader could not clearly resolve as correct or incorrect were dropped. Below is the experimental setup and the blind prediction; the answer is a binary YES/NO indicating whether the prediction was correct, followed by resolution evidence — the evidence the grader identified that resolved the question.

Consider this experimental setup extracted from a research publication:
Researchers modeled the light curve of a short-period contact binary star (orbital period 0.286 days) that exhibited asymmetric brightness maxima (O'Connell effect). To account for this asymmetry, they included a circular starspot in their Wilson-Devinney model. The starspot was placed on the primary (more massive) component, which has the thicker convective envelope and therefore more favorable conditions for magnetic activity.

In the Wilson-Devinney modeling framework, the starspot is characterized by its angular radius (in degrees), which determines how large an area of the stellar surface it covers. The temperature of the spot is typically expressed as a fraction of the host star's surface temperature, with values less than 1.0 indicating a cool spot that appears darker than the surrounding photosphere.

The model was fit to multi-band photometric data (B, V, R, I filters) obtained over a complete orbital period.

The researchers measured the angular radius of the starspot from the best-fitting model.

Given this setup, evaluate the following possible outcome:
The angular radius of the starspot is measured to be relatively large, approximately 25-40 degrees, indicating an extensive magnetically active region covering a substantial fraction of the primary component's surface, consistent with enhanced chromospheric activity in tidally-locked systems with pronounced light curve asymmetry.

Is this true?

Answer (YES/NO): YES